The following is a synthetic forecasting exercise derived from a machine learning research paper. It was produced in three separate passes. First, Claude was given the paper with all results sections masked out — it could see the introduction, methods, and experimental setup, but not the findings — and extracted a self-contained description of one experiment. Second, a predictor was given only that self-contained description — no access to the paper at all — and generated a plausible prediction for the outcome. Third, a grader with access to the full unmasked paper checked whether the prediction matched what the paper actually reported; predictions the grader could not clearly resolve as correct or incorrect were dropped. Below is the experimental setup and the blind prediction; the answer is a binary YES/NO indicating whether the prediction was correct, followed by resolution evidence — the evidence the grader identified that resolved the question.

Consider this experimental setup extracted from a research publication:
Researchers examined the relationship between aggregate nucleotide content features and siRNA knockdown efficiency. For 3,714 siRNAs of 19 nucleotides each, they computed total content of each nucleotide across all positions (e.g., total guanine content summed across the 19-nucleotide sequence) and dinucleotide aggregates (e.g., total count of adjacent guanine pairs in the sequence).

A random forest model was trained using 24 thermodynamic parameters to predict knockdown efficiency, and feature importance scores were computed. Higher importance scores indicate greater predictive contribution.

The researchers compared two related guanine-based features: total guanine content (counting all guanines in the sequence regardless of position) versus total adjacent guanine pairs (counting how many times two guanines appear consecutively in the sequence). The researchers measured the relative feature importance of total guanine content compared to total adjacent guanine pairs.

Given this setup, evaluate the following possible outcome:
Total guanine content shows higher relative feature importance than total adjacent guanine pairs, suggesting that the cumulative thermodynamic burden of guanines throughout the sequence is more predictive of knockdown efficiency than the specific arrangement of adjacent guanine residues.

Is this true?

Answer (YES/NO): YES